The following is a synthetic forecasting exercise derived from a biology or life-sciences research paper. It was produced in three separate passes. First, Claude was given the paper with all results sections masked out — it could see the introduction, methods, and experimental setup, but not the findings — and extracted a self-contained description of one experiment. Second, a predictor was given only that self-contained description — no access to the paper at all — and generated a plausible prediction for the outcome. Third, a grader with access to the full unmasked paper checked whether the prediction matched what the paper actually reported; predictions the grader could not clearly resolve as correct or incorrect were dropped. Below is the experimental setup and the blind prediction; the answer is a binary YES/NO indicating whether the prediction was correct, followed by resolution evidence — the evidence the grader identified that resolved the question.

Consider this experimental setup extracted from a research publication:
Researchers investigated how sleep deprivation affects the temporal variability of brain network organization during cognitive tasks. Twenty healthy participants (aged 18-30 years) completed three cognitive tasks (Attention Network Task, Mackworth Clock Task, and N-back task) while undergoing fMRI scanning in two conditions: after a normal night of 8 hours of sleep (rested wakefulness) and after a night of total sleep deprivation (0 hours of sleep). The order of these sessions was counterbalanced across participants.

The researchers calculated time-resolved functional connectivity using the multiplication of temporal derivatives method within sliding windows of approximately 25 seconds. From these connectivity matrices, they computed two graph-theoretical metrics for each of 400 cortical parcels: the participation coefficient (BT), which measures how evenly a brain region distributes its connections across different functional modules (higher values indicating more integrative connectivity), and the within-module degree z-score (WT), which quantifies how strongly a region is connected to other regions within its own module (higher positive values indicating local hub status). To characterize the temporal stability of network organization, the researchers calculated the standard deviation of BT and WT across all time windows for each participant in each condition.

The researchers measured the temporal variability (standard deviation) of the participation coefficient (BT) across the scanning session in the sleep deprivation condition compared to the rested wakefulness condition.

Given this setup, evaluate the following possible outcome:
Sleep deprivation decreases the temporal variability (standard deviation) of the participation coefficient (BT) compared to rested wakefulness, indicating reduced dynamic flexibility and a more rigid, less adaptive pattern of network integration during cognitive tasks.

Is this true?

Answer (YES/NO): YES